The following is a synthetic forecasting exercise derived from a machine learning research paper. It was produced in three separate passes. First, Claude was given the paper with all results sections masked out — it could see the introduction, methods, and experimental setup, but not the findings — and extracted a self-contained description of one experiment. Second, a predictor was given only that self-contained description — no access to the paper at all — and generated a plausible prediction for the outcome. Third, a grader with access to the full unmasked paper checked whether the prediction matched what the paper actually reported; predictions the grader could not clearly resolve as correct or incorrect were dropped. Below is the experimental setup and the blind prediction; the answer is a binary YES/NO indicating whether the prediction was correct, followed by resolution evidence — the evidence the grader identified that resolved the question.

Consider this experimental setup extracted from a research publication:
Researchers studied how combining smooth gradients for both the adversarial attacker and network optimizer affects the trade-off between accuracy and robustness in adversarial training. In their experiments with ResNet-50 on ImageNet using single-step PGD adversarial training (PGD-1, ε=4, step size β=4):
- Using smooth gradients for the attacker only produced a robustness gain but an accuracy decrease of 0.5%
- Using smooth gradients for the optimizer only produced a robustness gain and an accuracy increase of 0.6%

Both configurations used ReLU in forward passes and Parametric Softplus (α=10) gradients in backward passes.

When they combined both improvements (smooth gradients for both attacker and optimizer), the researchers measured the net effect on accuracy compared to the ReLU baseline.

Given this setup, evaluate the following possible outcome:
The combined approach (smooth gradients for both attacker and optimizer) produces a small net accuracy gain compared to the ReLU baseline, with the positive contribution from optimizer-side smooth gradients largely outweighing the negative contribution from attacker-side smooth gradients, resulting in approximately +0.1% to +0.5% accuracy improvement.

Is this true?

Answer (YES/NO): NO